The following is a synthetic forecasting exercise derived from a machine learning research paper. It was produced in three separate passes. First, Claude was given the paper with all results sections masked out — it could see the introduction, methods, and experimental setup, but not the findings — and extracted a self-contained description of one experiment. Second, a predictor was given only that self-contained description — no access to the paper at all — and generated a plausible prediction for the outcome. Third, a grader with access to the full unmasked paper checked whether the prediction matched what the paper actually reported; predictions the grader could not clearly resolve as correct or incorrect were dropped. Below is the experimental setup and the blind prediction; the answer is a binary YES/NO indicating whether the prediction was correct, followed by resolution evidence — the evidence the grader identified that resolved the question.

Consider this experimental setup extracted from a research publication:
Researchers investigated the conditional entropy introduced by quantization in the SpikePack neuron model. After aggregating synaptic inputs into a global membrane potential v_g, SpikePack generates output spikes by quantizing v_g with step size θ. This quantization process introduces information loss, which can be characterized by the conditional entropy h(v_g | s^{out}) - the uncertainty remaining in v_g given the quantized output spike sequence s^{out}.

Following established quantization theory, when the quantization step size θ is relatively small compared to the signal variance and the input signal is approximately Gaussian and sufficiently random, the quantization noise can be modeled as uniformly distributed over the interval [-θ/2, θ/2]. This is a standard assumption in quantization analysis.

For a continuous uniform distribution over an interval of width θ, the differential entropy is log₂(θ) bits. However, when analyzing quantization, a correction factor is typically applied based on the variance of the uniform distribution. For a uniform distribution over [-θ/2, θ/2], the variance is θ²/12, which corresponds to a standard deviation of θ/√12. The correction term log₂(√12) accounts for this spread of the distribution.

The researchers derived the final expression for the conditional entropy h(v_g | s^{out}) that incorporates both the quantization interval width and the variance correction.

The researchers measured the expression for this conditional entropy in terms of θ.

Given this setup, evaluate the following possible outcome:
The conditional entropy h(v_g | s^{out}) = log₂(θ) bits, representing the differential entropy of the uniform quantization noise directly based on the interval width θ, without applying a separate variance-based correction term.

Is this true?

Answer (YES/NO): NO